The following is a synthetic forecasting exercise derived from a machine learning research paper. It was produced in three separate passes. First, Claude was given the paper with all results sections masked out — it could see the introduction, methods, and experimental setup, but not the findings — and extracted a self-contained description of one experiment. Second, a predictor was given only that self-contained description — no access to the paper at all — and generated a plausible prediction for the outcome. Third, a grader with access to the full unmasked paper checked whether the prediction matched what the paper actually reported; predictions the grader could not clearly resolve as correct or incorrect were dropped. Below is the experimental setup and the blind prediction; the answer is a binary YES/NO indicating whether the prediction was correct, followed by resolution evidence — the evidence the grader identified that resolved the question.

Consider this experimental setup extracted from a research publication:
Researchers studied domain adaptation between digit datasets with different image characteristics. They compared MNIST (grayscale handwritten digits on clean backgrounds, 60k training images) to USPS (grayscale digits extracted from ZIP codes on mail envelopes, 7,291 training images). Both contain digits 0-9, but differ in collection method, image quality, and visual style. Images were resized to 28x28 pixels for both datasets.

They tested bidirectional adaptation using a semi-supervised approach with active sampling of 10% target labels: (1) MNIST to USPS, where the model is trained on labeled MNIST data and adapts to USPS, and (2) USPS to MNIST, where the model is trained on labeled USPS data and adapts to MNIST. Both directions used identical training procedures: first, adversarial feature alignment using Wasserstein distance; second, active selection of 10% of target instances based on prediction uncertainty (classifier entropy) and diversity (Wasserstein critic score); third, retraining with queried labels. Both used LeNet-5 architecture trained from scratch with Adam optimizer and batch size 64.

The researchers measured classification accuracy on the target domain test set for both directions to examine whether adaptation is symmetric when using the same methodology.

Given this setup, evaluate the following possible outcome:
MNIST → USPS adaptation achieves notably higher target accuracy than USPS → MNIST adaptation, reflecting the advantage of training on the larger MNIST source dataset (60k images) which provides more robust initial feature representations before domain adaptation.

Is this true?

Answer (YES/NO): NO